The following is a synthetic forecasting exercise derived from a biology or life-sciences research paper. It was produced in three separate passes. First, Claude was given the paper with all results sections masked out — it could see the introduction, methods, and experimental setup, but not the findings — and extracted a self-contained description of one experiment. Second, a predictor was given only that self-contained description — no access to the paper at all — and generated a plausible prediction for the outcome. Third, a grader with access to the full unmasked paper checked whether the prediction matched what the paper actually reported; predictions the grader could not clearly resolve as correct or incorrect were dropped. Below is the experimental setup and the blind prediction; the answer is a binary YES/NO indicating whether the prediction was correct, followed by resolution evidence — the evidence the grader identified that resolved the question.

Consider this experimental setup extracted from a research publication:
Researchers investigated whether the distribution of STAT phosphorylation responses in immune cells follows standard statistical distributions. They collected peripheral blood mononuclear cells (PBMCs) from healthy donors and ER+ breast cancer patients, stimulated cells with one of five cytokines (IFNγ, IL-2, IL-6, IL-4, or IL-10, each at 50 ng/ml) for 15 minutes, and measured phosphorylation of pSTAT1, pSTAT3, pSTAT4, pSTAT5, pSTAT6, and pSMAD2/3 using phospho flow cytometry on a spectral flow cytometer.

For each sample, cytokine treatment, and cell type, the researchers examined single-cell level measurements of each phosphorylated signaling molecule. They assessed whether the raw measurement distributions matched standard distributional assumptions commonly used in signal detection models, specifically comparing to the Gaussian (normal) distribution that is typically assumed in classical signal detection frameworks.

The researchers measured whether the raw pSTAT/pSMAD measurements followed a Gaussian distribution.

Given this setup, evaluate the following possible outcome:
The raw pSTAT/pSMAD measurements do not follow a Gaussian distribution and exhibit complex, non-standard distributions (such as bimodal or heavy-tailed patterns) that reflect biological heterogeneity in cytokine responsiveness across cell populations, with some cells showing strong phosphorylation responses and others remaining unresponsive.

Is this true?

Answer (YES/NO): NO